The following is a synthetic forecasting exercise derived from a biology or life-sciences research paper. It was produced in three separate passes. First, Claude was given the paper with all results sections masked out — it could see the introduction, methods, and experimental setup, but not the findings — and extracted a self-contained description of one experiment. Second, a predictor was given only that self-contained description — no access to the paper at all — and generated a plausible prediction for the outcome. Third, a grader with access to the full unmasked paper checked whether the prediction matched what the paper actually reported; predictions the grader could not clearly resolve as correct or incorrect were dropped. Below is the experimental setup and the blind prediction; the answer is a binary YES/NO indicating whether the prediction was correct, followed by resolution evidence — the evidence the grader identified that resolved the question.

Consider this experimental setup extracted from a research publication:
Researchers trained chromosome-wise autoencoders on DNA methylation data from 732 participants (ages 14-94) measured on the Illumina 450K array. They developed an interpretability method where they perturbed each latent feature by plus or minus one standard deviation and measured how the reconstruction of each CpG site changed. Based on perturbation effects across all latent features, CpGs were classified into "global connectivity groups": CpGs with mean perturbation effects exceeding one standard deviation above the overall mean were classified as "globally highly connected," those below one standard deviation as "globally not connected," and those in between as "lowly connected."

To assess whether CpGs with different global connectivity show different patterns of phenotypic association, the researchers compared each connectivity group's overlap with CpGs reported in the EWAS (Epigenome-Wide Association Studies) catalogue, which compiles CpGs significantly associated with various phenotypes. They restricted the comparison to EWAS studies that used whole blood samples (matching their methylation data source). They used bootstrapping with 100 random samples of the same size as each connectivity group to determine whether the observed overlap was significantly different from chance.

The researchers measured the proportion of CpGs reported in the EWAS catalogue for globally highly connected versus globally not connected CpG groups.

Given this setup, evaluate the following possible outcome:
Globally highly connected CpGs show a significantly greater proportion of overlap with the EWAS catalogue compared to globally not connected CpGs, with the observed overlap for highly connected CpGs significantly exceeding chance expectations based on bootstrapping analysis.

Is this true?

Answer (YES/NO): YES